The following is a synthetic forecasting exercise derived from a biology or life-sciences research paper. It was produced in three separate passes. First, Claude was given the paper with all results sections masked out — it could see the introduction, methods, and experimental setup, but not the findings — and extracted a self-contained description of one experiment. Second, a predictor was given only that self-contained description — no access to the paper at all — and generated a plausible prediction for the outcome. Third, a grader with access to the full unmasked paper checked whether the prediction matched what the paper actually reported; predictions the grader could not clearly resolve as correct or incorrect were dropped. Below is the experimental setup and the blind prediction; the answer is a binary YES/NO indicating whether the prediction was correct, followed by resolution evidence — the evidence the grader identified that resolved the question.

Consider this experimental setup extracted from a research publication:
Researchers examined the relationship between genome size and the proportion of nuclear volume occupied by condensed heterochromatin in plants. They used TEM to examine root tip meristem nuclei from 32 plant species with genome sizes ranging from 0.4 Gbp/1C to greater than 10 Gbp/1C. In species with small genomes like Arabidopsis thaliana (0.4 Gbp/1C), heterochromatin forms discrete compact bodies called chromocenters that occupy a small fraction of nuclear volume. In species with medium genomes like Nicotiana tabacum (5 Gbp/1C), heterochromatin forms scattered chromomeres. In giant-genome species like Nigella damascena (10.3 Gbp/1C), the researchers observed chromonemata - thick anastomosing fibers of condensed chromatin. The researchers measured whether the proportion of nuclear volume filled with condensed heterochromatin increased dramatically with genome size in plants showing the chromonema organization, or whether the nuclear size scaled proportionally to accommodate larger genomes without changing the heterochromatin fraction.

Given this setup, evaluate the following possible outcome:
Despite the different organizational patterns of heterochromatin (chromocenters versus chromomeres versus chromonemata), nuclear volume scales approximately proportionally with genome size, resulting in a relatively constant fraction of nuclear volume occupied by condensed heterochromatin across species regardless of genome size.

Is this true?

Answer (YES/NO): NO